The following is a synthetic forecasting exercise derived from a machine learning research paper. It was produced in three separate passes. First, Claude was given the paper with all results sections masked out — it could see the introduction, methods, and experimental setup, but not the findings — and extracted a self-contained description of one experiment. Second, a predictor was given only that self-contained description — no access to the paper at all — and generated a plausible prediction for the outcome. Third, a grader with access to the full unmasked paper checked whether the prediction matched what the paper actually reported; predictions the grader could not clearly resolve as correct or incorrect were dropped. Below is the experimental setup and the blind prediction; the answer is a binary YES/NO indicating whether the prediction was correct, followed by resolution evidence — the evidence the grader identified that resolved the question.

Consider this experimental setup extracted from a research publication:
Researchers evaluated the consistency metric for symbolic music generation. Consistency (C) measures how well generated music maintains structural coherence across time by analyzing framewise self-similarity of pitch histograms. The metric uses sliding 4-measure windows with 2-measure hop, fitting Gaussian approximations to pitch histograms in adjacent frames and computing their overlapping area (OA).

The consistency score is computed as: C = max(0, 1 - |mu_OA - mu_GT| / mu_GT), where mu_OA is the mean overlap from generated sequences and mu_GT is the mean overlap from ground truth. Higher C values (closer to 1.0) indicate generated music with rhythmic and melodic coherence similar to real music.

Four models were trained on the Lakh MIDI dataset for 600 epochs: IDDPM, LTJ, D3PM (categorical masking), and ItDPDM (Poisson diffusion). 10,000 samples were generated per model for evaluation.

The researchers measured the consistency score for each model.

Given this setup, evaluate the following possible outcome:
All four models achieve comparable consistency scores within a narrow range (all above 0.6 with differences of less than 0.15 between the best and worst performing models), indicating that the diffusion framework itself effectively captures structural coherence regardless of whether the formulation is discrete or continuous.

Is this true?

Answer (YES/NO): YES